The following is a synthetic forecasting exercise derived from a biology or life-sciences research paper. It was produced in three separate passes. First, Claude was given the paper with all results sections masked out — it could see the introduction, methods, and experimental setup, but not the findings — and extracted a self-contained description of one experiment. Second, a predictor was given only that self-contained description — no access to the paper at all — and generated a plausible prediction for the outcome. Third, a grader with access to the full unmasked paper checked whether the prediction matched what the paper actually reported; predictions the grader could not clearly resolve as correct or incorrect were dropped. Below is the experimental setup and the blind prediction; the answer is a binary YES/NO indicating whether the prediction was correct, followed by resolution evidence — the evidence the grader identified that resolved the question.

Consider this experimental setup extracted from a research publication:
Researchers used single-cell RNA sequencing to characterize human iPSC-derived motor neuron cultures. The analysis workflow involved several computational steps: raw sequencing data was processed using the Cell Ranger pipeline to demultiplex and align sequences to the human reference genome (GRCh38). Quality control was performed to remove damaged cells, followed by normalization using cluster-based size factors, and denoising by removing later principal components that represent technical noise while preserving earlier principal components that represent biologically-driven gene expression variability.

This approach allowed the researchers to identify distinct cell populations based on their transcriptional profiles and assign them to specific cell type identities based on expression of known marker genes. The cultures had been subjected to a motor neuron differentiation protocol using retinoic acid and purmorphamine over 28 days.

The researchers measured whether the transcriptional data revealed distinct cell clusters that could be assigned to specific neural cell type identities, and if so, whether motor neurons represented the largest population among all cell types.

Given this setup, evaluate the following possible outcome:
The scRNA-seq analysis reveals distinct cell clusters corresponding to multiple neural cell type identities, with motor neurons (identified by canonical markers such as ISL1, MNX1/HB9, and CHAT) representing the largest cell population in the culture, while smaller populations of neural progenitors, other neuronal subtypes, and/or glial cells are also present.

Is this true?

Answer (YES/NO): YES